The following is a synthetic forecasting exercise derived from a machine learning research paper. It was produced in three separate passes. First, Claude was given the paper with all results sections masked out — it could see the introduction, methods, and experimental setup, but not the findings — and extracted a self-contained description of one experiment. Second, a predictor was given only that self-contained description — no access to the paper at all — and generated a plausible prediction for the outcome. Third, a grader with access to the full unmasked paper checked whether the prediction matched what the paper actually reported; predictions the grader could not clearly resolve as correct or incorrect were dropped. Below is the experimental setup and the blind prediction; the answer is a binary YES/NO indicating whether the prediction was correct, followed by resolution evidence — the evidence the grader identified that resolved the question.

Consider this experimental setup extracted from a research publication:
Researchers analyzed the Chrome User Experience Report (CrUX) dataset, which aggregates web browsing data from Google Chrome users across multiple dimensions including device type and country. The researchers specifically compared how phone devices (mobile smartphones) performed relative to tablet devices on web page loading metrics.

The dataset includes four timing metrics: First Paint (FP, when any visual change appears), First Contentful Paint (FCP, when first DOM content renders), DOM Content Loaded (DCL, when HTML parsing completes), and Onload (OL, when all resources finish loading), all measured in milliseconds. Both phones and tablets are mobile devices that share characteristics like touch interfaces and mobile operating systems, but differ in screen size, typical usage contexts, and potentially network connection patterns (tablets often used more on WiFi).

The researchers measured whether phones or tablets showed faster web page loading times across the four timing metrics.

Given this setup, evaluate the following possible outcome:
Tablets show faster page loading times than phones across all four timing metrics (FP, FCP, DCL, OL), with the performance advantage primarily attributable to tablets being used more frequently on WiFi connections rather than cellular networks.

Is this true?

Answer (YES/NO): NO